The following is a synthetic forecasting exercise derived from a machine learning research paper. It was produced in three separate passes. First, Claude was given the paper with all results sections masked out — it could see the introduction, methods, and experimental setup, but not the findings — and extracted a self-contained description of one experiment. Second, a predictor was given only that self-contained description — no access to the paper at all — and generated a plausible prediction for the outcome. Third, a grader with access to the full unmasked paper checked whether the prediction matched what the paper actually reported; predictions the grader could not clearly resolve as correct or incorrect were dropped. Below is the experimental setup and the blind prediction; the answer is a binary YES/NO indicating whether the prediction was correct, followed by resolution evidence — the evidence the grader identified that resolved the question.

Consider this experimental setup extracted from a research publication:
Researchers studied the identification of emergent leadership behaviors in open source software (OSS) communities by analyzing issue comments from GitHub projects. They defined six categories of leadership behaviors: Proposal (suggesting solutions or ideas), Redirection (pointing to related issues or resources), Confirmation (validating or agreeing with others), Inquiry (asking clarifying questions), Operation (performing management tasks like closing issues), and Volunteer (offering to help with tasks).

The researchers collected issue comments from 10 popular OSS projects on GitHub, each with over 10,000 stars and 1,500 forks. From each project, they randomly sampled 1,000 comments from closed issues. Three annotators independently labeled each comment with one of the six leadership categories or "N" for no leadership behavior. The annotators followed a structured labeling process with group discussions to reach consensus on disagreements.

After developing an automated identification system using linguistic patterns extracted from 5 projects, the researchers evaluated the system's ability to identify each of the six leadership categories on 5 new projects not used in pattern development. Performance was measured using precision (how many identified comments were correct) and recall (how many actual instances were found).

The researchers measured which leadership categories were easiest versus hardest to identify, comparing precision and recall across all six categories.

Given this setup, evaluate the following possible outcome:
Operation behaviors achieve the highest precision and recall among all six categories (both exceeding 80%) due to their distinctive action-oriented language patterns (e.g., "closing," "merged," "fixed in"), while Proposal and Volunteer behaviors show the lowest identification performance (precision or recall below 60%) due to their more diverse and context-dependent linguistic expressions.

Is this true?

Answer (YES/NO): NO